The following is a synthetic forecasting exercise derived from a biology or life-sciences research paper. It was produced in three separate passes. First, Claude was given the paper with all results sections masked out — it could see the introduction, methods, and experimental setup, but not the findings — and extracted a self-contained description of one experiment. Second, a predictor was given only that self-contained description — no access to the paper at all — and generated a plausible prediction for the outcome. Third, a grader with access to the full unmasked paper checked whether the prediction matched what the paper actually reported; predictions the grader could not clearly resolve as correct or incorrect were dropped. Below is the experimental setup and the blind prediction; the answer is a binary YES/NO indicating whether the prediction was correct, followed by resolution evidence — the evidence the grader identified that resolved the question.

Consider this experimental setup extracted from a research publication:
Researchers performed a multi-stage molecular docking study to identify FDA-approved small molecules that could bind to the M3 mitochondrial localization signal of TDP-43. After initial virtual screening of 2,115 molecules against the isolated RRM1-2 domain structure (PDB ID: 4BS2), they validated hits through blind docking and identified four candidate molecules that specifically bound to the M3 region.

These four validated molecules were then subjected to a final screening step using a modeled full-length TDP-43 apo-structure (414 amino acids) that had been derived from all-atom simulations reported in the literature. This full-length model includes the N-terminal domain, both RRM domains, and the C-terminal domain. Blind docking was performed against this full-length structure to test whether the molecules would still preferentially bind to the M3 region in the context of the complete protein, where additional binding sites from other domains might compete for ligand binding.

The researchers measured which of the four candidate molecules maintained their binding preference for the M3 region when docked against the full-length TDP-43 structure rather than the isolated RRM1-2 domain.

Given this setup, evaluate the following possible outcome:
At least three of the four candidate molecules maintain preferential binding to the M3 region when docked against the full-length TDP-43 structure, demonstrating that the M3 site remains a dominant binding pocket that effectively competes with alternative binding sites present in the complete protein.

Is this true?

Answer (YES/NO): NO